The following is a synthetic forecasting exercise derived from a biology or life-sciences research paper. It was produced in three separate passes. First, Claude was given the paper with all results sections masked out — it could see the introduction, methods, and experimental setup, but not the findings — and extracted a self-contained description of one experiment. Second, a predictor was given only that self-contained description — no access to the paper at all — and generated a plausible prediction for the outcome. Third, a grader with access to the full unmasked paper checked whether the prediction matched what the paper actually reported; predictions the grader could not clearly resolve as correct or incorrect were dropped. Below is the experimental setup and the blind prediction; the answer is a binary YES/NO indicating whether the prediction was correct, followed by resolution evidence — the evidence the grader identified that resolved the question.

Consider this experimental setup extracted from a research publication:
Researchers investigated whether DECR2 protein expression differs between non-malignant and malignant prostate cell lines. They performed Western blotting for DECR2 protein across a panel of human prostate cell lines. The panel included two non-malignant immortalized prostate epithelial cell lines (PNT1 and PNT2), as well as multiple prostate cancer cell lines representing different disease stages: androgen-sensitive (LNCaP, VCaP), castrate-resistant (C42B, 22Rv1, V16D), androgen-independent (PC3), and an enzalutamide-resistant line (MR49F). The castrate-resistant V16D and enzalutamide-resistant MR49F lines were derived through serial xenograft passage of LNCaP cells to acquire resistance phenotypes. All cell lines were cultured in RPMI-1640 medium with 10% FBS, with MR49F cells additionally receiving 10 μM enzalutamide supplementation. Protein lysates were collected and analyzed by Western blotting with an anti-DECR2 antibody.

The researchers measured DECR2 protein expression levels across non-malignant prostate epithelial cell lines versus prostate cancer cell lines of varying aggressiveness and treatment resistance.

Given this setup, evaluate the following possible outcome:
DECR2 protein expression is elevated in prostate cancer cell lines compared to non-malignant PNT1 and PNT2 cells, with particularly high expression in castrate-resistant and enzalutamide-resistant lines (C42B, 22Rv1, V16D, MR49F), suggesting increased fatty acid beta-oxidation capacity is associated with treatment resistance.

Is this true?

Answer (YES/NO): NO